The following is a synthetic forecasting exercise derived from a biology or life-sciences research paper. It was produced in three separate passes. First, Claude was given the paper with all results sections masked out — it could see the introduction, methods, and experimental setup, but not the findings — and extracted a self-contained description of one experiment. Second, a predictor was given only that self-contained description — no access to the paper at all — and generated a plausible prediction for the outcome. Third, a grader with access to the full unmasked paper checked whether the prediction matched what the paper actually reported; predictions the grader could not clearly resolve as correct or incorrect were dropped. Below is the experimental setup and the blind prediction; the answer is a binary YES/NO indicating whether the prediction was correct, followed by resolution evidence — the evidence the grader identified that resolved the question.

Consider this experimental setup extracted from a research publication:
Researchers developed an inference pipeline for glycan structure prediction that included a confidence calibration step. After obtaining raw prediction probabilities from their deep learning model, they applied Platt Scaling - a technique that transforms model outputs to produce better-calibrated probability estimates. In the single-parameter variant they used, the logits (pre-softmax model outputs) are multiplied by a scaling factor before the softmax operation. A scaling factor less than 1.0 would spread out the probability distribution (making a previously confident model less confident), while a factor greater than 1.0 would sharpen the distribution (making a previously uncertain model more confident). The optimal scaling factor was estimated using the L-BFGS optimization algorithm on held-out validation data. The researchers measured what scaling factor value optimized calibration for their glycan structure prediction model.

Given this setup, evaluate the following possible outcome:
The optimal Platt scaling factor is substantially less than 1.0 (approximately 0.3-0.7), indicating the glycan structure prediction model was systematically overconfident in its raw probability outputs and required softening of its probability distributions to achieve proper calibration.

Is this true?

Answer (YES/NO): NO